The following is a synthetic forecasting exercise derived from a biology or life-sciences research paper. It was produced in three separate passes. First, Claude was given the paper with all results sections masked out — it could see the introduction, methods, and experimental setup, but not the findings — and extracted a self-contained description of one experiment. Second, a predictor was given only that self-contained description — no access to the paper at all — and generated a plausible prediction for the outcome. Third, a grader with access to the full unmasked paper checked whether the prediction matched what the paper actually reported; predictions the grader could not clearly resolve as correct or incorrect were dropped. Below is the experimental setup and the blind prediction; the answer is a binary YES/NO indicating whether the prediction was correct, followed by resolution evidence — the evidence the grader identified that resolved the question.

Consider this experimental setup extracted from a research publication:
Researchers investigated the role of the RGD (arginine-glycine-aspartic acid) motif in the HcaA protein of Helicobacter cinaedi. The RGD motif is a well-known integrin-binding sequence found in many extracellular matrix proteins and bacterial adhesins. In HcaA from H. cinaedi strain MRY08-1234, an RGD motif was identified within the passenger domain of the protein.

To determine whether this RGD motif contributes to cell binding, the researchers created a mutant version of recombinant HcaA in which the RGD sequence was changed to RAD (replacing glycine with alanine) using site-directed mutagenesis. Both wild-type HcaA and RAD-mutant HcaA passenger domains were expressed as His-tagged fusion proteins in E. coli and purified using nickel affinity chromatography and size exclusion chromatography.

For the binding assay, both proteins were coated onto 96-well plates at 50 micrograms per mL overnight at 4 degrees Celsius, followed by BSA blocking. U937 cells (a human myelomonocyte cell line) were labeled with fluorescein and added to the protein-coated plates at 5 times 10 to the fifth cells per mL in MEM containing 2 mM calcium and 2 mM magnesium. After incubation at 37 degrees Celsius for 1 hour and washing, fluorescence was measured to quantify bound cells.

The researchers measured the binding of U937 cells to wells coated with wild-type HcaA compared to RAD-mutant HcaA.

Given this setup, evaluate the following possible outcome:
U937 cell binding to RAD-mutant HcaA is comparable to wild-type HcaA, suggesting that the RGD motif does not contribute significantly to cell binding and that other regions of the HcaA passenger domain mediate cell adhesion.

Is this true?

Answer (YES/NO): NO